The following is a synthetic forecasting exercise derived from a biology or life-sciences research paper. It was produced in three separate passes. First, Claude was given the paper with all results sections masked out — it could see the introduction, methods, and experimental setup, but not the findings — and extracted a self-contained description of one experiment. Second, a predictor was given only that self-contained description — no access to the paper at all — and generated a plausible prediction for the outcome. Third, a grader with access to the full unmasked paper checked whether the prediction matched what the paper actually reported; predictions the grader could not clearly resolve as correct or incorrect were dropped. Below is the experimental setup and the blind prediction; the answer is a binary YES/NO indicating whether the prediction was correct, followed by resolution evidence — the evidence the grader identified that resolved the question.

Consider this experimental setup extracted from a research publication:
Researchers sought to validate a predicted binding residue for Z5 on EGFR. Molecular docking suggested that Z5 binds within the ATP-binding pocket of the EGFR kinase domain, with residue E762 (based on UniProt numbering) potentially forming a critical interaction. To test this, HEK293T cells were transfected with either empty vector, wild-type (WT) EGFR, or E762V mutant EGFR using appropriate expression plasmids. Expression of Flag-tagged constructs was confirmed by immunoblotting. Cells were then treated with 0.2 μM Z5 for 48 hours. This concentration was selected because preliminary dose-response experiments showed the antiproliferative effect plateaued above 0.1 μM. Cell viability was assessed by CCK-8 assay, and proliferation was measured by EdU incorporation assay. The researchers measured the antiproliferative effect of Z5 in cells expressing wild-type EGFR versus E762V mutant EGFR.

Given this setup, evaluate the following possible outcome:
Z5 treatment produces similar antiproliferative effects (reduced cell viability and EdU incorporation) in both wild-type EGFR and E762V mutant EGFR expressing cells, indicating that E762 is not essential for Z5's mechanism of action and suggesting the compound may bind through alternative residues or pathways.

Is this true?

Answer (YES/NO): NO